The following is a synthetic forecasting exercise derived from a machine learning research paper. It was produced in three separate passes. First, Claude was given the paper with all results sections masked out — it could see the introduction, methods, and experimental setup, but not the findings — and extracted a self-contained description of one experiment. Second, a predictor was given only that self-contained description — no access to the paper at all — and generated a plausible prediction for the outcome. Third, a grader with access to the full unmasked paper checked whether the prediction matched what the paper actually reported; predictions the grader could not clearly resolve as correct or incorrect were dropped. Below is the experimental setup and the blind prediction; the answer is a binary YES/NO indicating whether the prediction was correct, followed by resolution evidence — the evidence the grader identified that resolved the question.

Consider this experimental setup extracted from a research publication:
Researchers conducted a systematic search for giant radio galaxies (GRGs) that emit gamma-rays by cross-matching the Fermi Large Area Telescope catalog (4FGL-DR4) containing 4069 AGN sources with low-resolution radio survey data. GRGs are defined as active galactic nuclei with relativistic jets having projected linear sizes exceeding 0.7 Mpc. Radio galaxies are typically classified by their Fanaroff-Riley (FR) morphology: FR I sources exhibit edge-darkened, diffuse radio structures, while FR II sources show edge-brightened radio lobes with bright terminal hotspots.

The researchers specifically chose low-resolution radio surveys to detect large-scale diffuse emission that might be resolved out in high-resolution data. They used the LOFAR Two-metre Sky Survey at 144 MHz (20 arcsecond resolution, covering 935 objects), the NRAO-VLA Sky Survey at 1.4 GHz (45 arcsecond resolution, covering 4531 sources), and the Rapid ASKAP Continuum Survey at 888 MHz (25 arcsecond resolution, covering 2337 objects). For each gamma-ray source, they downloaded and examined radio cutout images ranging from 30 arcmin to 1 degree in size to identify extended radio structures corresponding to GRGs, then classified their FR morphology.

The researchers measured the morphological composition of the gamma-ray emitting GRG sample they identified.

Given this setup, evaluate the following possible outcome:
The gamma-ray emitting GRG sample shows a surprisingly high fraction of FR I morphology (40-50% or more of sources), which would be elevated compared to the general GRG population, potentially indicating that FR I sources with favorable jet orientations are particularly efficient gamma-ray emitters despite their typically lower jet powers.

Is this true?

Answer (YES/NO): YES